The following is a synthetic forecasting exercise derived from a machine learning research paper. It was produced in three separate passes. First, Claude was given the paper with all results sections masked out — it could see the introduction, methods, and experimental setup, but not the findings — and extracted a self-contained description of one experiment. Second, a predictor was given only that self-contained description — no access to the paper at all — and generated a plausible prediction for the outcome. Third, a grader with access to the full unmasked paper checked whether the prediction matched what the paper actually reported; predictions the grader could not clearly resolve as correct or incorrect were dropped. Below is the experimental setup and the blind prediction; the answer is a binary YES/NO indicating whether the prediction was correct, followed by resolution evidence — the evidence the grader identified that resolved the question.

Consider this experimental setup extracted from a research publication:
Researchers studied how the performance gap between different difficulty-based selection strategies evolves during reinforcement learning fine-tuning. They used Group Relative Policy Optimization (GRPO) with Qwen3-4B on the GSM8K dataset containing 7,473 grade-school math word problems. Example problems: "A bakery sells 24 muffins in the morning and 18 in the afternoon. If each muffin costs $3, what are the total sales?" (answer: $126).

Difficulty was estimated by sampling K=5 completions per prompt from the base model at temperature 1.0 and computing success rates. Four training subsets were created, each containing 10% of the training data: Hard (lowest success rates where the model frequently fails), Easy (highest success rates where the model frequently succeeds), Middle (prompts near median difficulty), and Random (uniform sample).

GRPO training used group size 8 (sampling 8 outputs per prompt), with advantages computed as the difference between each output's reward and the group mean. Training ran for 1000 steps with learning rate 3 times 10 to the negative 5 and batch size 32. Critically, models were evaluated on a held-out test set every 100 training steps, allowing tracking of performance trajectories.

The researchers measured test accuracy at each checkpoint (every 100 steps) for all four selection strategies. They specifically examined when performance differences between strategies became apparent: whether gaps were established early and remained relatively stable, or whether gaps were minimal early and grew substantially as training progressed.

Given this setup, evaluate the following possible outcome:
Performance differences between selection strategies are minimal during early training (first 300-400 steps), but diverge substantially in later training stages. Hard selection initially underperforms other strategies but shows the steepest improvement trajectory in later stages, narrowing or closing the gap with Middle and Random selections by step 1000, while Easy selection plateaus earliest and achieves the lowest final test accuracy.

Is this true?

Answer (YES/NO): NO